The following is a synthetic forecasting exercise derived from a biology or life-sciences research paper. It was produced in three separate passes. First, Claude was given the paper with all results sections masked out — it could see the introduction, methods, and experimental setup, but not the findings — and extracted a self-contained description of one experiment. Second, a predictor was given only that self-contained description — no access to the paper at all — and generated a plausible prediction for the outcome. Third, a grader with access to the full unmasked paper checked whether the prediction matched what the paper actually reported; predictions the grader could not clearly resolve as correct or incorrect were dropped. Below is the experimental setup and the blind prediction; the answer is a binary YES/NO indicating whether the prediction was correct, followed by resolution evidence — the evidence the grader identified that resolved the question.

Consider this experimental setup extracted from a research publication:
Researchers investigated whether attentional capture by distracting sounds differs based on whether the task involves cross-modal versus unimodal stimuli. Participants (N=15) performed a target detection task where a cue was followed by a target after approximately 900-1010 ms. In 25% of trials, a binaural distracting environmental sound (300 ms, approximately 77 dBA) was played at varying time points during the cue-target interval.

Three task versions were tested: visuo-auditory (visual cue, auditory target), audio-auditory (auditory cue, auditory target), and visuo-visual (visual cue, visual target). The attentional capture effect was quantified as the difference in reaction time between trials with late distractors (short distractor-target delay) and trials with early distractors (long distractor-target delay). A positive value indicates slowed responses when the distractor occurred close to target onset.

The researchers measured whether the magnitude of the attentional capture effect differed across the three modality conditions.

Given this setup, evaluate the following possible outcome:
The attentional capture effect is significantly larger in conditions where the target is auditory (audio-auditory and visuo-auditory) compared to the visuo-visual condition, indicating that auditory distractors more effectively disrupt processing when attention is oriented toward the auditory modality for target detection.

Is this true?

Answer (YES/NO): YES